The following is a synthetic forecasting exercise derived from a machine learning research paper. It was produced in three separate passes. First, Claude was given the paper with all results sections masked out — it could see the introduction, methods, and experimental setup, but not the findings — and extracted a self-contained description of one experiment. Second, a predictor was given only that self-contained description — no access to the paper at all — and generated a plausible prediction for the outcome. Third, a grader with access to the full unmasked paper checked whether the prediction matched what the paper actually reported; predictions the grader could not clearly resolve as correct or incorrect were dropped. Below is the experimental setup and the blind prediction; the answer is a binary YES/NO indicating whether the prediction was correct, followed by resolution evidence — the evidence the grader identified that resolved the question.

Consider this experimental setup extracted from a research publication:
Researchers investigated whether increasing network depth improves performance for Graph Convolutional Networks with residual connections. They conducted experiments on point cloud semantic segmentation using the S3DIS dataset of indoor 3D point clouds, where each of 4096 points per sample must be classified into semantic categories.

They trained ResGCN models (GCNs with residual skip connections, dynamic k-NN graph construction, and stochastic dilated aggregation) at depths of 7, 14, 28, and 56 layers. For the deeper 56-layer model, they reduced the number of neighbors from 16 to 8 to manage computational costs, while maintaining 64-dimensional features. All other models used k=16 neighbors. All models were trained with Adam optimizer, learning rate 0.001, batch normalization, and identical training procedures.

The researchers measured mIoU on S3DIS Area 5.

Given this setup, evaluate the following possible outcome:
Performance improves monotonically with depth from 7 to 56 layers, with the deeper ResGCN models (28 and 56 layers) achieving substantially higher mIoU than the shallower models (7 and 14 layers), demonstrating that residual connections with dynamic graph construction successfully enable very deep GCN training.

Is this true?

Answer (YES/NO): YES